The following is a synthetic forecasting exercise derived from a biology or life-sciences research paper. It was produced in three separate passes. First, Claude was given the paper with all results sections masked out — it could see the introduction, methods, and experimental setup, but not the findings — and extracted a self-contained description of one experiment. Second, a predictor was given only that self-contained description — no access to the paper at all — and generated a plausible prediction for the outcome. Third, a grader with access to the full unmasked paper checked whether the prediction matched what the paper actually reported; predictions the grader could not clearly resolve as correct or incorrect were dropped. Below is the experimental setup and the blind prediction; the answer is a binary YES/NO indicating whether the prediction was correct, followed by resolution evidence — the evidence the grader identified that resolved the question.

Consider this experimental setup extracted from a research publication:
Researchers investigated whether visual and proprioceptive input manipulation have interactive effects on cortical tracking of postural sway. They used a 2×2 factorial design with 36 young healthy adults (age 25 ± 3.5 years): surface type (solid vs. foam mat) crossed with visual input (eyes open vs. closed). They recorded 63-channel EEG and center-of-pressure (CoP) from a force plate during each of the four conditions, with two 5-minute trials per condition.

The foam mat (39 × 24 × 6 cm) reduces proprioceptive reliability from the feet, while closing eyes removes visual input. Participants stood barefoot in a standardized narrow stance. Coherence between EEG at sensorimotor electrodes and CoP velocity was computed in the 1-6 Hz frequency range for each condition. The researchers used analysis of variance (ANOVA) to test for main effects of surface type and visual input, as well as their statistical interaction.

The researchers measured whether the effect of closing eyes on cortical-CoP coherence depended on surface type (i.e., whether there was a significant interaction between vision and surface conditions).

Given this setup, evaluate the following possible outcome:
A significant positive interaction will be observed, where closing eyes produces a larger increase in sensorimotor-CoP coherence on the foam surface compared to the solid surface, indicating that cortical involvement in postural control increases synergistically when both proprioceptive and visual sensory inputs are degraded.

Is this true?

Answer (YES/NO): YES